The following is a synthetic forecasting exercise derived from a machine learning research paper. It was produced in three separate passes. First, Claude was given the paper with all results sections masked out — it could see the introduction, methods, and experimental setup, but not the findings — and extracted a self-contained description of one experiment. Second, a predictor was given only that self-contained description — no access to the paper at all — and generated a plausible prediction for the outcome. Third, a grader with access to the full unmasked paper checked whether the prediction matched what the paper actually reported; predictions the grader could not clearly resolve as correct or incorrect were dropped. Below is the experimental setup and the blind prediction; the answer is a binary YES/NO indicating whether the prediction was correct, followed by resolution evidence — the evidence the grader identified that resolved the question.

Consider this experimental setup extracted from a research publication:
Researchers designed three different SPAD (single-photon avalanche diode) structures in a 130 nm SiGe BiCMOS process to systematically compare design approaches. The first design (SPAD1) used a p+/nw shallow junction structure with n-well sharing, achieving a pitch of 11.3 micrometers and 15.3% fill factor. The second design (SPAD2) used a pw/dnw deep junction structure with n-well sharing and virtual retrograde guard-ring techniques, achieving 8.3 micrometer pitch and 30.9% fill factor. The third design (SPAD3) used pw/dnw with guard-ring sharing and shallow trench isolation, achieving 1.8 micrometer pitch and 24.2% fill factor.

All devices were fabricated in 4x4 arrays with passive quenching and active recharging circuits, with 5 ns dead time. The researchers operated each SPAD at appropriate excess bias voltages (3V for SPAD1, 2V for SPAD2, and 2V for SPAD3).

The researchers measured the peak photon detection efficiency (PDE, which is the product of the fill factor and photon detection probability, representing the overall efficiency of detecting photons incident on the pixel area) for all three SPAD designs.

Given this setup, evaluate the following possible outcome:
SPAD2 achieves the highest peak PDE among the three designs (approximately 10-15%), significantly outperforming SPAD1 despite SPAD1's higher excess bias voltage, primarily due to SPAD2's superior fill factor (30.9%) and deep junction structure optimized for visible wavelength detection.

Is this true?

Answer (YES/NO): NO